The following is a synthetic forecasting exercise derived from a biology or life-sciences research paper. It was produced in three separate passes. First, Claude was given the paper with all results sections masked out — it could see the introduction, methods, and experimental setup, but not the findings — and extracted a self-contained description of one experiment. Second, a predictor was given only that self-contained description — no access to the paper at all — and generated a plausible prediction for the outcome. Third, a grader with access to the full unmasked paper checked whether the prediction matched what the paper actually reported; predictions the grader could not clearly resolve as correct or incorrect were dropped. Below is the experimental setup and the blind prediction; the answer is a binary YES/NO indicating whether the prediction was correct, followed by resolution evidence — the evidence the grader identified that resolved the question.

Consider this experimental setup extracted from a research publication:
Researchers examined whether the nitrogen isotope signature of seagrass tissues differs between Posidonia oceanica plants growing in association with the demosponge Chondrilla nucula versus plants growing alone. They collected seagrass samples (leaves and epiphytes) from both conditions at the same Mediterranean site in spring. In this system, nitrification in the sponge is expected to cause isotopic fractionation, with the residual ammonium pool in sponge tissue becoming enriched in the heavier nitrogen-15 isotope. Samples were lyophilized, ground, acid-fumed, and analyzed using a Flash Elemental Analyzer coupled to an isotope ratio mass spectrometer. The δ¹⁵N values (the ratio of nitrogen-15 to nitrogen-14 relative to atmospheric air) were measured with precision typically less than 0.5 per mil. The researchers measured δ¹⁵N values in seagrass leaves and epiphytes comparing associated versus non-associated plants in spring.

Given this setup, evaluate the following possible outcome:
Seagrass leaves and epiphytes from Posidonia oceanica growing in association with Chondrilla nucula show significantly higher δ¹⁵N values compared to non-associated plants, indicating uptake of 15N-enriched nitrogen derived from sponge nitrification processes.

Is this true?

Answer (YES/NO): YES